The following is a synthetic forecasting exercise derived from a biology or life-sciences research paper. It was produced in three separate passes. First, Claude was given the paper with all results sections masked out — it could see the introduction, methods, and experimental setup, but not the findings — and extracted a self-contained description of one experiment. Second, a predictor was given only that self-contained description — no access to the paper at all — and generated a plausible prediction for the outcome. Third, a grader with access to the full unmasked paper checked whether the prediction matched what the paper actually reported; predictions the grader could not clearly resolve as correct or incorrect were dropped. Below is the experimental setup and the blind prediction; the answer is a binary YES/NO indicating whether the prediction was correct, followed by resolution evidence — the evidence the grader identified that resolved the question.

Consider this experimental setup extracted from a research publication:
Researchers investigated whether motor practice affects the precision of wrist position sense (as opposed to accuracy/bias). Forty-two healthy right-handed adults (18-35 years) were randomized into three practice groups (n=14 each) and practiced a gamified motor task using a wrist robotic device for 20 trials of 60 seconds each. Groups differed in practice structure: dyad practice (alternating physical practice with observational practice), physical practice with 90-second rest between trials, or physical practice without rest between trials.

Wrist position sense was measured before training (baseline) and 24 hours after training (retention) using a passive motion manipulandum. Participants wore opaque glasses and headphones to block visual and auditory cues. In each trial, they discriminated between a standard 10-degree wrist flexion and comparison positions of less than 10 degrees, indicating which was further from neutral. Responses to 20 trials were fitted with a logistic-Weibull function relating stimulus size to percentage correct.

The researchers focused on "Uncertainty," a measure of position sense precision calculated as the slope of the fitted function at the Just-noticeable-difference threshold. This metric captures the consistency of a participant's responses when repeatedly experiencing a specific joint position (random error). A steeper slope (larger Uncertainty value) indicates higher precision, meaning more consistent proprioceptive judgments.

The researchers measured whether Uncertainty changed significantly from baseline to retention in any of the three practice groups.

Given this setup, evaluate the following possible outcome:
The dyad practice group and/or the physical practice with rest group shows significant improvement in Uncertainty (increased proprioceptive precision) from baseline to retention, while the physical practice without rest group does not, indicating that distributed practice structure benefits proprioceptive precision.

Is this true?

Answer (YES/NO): NO